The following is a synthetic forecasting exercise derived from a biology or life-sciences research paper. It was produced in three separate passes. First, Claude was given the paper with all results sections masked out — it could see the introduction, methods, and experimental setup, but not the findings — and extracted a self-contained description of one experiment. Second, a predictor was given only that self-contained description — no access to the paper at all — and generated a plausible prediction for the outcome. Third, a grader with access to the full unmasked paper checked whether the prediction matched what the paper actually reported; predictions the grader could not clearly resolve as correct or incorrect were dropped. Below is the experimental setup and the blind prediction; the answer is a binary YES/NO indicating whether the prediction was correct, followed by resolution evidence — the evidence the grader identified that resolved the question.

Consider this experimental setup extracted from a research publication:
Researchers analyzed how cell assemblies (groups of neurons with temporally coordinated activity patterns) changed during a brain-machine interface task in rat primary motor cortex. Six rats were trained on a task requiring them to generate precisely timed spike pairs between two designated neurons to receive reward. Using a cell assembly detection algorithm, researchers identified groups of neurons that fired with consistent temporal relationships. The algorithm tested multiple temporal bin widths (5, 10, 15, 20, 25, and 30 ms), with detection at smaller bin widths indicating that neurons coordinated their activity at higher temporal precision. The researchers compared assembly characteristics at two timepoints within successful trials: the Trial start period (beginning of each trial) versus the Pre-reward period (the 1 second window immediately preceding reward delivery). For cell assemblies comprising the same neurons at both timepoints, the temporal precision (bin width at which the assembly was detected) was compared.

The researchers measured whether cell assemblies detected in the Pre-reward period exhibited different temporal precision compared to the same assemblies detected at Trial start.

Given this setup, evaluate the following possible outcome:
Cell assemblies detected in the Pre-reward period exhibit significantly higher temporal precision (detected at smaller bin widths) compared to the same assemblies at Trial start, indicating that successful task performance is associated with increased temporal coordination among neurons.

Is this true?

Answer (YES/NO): YES